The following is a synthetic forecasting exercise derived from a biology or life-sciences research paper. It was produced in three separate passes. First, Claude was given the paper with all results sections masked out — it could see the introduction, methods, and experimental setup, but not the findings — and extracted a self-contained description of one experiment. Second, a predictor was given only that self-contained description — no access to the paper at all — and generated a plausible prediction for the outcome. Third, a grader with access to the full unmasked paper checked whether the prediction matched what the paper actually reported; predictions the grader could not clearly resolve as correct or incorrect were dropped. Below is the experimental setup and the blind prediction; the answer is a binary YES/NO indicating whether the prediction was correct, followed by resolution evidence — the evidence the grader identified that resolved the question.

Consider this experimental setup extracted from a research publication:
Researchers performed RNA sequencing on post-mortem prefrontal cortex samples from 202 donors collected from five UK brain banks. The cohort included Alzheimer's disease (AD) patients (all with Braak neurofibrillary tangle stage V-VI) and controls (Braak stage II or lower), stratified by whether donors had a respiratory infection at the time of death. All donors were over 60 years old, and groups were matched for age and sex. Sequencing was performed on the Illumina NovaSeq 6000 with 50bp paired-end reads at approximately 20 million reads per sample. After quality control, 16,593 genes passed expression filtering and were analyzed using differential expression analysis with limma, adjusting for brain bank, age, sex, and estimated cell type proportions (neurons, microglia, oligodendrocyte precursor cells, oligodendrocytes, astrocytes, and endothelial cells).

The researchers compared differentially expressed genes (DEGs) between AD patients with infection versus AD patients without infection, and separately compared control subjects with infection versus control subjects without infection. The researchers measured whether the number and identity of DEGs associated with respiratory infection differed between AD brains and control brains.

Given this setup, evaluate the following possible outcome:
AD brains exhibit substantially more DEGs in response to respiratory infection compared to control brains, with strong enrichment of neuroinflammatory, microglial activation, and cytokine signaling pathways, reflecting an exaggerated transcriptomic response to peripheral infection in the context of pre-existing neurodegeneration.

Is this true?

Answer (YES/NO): NO